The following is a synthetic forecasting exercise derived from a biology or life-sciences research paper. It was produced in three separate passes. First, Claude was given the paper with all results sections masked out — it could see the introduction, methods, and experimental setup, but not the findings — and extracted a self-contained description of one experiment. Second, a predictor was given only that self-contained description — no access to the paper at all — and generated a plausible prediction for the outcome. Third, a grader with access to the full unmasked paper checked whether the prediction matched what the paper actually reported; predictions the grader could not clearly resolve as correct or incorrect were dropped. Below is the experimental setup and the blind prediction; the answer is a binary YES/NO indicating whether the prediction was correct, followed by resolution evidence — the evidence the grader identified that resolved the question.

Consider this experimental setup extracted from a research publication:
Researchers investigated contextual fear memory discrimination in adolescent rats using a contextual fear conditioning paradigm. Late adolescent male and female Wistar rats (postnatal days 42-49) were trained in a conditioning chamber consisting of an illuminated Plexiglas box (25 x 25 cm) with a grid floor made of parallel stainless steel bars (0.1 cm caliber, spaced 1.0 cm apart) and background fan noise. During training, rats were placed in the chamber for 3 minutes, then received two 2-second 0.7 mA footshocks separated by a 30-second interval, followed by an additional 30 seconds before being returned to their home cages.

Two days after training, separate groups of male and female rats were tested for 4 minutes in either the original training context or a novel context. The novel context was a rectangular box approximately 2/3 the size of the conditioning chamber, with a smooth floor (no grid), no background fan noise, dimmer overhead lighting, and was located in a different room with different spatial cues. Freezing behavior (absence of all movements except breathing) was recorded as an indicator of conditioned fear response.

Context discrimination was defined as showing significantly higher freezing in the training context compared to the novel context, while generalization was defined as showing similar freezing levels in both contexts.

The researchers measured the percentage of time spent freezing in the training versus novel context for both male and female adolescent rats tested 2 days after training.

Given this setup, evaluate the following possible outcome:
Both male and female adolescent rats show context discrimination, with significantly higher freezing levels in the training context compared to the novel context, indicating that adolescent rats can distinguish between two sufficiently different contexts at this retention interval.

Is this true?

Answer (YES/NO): NO